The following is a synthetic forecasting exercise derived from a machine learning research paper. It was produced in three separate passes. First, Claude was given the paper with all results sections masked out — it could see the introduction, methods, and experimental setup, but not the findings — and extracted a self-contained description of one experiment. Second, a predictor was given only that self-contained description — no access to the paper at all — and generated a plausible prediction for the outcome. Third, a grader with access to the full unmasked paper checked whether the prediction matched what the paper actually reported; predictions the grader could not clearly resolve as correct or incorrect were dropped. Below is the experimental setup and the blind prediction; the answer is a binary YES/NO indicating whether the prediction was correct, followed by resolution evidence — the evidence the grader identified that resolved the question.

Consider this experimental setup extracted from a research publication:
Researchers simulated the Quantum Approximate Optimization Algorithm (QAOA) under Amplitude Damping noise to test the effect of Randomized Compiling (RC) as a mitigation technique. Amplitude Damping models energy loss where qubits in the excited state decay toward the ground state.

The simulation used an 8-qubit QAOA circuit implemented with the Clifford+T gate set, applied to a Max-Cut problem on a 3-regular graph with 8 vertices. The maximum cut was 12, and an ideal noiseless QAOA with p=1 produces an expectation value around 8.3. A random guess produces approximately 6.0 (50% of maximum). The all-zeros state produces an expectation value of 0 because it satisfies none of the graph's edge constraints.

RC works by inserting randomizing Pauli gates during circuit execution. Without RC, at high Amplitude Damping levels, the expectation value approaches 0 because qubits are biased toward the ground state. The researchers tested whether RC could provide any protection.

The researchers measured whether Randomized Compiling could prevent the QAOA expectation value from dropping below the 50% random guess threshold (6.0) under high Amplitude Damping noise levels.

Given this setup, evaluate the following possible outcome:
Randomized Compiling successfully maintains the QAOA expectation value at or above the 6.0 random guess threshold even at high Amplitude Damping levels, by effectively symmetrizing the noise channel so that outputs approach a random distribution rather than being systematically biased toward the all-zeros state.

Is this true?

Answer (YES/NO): YES